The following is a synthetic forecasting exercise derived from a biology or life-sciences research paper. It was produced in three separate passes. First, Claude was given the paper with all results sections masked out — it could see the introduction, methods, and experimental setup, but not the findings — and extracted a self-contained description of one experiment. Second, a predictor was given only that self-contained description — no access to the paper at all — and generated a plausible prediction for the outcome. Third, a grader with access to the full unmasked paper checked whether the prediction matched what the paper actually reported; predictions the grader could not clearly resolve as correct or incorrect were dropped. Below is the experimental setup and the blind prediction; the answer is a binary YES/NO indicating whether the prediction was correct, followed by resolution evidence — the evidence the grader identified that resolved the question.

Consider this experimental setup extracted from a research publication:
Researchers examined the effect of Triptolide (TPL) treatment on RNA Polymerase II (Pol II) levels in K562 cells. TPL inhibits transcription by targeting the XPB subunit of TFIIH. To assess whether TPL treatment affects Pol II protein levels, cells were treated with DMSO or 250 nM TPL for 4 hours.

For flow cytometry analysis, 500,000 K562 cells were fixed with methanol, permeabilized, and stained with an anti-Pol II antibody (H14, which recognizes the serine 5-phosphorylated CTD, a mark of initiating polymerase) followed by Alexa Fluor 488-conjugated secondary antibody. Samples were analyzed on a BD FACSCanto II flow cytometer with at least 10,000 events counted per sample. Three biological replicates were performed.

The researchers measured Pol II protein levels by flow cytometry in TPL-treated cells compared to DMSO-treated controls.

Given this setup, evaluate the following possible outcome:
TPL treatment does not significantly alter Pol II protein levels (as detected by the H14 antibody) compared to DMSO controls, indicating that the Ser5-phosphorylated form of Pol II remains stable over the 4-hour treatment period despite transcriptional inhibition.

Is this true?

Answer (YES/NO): NO